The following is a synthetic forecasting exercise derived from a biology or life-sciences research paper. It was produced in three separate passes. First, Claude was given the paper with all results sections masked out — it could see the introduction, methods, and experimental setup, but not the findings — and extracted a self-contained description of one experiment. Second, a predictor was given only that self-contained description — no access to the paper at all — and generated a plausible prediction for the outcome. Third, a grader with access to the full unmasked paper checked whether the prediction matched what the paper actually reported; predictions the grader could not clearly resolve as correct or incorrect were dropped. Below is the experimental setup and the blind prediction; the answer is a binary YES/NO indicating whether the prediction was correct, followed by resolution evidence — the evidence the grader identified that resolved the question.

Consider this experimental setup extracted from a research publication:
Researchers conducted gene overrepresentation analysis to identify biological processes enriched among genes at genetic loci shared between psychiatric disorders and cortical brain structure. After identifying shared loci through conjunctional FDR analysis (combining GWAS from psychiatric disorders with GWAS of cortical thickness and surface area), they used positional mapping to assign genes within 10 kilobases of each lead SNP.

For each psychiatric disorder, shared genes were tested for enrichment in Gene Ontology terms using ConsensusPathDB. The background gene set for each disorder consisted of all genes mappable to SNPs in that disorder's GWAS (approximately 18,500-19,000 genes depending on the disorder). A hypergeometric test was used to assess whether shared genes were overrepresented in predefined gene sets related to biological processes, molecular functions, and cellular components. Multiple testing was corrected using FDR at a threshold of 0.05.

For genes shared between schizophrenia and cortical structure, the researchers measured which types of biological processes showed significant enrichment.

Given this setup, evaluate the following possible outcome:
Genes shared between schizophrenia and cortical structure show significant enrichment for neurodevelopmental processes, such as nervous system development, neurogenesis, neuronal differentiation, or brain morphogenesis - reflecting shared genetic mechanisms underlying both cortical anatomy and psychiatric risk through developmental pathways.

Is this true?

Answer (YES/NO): NO